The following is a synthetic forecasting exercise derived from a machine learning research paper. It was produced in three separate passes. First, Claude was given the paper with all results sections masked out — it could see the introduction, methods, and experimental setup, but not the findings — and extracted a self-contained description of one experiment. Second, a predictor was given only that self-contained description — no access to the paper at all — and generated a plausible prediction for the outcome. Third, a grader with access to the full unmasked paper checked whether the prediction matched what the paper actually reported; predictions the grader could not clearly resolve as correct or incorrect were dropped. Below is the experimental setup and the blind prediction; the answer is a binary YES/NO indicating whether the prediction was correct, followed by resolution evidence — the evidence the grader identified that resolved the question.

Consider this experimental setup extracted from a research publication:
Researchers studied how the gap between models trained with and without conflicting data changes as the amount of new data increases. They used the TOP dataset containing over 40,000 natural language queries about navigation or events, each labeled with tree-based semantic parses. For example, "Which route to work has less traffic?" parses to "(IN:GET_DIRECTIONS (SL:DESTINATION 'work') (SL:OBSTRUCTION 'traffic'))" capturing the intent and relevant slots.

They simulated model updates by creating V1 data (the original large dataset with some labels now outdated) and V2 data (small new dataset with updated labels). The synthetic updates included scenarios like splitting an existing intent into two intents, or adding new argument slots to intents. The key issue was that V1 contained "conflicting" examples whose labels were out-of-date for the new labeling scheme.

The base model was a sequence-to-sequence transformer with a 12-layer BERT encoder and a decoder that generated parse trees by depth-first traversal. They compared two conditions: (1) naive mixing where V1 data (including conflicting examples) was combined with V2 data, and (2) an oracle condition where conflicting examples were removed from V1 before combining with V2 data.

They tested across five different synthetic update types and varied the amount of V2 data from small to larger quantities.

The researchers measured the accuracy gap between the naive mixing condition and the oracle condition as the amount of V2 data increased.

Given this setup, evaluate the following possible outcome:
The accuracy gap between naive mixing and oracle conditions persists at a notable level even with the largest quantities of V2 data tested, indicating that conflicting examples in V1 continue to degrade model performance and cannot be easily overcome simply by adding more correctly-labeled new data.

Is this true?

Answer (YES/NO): YES